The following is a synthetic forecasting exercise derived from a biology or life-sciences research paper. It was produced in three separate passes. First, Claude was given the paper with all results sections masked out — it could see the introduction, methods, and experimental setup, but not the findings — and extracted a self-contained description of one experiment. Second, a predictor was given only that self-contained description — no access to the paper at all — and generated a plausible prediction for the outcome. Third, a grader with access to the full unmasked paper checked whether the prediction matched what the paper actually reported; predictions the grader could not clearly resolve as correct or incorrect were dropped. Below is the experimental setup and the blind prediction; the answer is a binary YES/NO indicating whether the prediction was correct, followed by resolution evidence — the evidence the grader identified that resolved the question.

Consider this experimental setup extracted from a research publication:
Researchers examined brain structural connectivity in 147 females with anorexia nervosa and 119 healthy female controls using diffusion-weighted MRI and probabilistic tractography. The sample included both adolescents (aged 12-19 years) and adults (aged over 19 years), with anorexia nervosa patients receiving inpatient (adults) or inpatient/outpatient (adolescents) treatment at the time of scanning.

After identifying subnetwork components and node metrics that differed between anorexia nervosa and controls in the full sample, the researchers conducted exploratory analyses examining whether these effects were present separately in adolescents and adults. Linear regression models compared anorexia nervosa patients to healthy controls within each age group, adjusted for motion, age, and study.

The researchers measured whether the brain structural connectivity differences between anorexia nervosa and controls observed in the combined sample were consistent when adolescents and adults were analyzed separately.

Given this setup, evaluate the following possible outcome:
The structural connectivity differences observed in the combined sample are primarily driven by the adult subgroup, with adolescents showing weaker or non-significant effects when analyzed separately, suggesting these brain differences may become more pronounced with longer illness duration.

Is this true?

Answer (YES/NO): NO